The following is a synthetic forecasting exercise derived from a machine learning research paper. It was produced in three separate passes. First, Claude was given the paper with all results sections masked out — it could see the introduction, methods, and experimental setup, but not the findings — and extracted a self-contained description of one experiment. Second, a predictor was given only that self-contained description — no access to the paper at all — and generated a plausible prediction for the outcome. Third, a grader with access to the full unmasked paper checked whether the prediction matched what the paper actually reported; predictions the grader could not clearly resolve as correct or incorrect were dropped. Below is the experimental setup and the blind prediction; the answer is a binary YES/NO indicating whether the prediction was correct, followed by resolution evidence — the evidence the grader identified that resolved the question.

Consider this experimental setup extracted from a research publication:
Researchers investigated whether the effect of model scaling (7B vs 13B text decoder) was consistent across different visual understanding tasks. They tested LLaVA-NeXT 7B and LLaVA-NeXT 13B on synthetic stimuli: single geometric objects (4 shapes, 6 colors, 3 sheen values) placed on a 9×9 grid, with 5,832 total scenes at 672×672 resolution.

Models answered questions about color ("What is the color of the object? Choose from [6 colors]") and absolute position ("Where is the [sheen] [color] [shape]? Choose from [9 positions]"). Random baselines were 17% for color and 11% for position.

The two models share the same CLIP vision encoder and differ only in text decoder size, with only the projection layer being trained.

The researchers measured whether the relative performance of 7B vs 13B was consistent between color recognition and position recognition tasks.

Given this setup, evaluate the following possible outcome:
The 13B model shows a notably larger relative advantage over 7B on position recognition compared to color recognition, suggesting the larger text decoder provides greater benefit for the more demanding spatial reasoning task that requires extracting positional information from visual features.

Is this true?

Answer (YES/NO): NO